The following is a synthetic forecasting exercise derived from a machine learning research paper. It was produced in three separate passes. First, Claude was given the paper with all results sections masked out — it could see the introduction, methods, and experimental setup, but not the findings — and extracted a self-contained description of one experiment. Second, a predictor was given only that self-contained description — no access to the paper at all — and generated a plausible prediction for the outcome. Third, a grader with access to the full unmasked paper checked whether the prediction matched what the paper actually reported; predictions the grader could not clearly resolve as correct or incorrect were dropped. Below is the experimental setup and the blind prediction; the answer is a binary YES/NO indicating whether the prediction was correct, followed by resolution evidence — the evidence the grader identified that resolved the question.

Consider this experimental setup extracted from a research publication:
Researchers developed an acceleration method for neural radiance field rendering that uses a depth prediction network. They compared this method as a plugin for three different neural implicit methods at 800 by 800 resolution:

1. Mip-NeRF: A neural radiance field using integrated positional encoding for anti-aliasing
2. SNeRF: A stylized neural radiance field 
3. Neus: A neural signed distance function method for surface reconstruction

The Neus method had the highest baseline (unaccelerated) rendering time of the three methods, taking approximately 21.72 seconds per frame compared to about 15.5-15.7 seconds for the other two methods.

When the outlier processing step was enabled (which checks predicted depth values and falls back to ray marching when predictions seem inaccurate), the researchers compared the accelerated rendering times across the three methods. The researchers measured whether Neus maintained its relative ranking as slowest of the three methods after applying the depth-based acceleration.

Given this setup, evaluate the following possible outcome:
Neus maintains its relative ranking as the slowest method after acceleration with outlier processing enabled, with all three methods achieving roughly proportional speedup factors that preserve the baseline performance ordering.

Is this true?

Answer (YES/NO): NO